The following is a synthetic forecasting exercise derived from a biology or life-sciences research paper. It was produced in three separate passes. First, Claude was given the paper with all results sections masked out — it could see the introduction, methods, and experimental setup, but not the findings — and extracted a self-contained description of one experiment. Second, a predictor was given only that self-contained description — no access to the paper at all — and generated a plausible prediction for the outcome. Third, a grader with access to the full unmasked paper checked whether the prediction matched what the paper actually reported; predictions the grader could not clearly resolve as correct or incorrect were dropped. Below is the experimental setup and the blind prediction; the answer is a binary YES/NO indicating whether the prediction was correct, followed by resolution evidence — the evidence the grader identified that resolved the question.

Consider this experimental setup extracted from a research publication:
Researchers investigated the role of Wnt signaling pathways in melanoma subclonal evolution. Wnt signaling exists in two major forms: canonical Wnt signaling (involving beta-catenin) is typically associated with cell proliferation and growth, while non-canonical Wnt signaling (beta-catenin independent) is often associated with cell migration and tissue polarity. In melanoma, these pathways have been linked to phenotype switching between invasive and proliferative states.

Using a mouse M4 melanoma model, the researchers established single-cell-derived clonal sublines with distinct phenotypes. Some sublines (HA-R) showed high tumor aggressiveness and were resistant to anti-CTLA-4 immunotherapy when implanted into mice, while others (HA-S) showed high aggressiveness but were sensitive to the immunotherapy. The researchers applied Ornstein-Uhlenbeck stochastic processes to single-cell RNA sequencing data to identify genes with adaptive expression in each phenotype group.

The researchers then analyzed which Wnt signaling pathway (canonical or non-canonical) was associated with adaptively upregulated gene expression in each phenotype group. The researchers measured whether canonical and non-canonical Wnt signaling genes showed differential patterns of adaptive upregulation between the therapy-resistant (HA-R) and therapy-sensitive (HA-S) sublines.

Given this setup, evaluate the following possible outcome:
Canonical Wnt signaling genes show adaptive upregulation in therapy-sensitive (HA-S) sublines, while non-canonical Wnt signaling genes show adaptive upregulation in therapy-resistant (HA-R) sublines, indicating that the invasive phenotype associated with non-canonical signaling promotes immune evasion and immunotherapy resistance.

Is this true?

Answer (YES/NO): YES